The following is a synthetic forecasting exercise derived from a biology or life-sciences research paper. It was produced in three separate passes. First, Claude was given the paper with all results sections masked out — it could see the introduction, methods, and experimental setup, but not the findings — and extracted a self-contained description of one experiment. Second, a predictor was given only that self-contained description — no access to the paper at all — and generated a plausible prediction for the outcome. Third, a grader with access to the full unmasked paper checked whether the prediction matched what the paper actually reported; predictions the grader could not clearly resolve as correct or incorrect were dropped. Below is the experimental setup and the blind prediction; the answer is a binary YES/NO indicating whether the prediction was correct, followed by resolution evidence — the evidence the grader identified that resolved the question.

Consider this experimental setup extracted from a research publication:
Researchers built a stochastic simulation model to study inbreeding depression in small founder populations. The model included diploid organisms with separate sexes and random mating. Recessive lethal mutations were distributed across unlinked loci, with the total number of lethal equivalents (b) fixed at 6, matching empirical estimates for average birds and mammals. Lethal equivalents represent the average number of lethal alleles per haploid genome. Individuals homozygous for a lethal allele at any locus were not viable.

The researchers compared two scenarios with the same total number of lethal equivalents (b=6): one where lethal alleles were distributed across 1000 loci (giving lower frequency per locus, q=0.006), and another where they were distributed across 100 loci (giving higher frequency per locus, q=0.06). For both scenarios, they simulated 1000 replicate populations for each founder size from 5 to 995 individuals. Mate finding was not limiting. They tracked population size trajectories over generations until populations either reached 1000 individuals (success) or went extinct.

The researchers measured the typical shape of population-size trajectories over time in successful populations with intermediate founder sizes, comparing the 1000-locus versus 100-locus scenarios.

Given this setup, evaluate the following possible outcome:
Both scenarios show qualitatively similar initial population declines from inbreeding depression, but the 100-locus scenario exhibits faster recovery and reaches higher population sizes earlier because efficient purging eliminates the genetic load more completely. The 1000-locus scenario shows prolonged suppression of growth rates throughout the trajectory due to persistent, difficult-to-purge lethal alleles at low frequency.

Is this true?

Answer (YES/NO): NO